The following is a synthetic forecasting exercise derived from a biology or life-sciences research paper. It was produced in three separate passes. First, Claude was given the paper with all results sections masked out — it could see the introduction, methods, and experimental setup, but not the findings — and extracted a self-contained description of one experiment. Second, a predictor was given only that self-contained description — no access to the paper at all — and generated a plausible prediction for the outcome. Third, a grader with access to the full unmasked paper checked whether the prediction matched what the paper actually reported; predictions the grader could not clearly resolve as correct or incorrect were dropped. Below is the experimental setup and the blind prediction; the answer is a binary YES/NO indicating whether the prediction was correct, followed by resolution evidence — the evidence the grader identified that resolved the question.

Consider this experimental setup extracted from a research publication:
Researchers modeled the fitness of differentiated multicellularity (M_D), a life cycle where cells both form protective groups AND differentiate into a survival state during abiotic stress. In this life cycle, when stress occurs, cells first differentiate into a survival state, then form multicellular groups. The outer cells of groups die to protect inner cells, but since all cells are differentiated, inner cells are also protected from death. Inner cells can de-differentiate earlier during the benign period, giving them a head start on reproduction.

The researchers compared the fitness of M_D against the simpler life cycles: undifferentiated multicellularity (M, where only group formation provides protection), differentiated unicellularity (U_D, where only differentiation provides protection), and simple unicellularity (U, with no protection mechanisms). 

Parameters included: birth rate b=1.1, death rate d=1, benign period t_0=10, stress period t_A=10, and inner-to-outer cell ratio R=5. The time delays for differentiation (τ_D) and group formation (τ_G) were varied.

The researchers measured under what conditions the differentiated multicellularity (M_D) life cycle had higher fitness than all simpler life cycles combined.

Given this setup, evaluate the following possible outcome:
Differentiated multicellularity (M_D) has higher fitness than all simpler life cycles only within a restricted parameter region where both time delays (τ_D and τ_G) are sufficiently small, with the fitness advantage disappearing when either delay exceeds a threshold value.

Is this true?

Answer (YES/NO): NO